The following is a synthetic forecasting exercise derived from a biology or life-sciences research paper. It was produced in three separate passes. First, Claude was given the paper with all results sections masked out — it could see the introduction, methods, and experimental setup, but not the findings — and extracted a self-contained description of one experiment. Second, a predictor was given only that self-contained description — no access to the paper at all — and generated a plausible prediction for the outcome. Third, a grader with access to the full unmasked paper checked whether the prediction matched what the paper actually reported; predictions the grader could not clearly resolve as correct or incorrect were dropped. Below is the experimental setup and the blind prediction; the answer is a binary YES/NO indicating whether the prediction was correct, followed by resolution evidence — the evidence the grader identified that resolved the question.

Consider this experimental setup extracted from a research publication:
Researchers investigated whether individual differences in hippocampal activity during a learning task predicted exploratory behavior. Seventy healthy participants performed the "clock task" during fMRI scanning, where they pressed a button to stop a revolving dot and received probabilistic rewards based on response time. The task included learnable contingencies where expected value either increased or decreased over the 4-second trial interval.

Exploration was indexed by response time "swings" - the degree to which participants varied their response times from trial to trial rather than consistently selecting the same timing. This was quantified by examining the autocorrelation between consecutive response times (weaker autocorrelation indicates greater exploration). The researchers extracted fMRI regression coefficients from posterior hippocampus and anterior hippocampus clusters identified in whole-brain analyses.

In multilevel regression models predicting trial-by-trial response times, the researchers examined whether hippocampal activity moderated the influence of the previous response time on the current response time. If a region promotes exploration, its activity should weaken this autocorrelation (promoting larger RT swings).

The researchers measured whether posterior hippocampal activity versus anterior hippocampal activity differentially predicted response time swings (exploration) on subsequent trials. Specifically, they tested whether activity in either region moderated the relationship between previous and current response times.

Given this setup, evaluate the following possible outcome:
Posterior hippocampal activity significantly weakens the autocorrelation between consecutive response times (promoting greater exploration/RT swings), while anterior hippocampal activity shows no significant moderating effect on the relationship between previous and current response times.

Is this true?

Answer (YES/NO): YES